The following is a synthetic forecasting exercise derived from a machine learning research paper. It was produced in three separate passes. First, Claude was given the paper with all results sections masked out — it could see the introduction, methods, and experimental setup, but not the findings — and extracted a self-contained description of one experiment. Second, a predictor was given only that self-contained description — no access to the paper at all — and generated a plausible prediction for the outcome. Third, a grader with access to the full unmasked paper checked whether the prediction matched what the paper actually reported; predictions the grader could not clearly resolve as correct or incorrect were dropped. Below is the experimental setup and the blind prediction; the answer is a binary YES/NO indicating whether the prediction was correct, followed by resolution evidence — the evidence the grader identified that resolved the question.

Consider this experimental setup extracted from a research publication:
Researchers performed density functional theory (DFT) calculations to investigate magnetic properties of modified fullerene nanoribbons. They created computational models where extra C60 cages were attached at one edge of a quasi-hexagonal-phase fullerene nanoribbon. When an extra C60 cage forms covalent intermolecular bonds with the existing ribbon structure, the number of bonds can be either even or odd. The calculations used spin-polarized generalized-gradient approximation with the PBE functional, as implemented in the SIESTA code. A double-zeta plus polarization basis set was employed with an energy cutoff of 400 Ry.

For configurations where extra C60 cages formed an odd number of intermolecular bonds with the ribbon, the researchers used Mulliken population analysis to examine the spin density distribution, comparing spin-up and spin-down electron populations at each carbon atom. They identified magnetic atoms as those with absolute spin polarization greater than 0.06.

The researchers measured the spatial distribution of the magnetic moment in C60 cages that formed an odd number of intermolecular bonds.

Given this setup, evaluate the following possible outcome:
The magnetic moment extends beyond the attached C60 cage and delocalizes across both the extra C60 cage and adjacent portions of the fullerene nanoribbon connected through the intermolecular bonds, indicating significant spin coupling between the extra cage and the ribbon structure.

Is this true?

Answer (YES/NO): NO